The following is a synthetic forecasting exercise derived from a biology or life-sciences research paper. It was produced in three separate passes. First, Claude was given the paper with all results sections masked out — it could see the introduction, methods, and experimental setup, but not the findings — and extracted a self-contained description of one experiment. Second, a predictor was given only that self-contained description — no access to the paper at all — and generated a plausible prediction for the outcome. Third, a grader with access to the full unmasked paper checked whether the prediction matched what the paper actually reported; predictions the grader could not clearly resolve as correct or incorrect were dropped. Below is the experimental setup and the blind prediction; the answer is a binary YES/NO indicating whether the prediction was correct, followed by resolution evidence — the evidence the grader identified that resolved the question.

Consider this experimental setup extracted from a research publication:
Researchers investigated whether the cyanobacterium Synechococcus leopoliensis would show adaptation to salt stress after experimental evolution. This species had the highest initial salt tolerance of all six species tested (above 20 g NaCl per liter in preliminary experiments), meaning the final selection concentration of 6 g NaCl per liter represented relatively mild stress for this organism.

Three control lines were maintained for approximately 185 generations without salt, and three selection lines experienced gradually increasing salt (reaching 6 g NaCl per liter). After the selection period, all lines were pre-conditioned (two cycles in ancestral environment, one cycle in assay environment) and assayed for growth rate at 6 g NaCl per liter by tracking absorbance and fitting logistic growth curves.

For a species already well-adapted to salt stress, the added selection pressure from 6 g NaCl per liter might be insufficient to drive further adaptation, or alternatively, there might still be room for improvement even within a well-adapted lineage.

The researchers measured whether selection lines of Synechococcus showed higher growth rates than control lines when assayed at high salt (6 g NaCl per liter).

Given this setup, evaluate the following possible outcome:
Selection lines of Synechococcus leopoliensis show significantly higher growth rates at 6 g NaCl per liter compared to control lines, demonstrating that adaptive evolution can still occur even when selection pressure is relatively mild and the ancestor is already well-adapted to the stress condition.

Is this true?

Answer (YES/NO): NO